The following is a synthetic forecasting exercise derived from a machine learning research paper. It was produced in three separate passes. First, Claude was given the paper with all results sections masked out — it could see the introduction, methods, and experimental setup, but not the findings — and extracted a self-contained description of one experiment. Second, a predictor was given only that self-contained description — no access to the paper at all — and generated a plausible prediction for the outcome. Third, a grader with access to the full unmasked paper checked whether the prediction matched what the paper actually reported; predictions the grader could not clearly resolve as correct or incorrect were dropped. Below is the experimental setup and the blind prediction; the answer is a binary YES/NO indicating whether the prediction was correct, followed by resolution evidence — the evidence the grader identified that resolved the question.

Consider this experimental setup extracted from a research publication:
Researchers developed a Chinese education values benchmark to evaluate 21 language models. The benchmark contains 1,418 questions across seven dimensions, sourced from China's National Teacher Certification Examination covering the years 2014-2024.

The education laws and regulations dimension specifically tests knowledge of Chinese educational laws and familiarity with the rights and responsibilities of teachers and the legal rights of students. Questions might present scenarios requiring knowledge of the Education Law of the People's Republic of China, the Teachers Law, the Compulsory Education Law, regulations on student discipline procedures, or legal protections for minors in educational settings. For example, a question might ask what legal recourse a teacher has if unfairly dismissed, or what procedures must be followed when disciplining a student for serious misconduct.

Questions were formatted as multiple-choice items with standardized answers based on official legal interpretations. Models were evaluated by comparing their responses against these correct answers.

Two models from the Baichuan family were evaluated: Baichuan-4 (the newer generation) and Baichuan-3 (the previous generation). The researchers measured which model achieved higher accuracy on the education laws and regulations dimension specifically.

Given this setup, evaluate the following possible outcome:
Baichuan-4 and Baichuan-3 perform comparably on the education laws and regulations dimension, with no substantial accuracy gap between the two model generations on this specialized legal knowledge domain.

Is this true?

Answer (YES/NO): YES